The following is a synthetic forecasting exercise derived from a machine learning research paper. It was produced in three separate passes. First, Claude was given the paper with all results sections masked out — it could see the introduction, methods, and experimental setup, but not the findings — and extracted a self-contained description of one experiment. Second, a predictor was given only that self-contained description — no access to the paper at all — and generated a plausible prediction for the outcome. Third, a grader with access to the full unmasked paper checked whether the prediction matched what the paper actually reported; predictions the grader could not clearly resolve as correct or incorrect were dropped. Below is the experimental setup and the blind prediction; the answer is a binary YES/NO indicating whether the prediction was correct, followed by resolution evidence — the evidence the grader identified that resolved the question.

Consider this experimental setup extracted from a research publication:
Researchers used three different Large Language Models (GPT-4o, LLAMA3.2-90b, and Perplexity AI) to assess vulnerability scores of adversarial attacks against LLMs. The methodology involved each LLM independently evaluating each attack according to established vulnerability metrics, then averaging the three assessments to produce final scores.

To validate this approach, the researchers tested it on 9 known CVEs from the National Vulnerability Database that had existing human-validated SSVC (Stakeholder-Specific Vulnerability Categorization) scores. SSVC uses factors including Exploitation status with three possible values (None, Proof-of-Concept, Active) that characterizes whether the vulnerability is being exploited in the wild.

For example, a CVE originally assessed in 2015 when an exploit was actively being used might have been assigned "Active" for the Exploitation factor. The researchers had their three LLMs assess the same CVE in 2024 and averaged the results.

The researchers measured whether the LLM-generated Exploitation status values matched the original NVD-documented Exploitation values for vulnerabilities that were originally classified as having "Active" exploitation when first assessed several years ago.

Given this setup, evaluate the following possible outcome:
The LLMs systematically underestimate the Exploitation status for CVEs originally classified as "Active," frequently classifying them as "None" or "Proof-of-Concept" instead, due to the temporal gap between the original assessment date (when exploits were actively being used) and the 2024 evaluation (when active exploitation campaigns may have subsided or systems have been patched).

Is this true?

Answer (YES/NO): YES